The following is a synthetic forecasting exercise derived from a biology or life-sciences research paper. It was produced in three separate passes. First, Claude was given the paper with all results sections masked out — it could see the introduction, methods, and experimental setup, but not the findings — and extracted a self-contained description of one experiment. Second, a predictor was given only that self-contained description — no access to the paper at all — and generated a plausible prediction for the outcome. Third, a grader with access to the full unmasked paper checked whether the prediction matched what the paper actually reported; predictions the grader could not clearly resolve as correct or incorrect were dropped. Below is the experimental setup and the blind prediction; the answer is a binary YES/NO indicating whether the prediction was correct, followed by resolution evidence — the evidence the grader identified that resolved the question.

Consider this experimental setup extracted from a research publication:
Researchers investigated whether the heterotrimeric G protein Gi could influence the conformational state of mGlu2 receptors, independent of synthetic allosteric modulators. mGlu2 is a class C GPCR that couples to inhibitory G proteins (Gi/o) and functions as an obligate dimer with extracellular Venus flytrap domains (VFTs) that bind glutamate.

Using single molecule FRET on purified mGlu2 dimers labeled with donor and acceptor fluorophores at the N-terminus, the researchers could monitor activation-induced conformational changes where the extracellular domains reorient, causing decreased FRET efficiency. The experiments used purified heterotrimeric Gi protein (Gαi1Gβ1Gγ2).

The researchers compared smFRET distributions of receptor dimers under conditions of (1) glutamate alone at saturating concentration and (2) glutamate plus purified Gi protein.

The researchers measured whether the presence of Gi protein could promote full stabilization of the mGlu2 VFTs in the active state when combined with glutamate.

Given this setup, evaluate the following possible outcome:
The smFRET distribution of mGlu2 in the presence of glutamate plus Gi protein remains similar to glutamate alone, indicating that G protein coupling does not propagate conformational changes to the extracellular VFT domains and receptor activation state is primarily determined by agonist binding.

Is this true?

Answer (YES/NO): NO